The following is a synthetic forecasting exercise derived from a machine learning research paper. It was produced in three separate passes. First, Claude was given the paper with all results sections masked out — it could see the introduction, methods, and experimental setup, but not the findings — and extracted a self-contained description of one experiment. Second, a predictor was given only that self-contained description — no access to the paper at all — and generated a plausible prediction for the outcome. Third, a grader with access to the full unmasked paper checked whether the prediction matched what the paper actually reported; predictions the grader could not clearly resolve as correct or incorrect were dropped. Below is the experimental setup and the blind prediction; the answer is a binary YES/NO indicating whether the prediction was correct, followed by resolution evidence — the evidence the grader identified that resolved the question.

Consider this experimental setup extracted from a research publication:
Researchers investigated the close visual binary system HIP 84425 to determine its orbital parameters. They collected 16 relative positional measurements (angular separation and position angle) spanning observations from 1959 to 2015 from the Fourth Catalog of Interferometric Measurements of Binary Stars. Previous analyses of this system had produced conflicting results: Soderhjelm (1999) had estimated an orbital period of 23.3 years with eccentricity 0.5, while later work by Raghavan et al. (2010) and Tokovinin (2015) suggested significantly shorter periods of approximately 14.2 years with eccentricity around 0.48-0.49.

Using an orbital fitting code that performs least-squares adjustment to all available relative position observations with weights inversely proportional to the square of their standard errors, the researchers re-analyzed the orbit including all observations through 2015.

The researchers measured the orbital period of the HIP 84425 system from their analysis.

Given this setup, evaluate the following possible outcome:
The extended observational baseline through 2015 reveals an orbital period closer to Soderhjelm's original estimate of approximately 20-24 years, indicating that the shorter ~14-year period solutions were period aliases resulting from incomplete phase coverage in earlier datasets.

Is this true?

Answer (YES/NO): NO